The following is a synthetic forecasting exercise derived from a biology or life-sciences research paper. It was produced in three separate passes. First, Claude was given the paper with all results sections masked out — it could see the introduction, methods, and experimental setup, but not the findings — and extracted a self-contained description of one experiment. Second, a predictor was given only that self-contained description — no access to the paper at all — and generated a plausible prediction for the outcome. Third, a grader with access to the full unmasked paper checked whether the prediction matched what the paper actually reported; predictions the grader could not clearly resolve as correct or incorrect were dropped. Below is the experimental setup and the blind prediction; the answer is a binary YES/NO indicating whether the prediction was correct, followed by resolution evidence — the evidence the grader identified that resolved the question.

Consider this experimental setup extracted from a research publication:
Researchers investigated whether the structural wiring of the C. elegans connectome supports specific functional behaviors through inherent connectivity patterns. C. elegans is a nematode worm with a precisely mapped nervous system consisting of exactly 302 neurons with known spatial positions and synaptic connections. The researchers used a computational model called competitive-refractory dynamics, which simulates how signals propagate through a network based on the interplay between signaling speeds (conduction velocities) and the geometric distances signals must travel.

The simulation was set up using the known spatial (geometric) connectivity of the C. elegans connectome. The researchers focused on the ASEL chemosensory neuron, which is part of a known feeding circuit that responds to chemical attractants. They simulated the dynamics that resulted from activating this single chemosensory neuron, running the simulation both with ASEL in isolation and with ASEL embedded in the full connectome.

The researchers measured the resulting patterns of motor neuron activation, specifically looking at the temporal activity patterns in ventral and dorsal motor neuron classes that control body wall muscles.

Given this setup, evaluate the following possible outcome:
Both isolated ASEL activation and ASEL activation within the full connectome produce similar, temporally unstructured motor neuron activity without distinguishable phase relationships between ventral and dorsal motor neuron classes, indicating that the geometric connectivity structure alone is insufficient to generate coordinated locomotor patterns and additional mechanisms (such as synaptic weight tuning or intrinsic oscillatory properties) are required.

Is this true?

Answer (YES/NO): NO